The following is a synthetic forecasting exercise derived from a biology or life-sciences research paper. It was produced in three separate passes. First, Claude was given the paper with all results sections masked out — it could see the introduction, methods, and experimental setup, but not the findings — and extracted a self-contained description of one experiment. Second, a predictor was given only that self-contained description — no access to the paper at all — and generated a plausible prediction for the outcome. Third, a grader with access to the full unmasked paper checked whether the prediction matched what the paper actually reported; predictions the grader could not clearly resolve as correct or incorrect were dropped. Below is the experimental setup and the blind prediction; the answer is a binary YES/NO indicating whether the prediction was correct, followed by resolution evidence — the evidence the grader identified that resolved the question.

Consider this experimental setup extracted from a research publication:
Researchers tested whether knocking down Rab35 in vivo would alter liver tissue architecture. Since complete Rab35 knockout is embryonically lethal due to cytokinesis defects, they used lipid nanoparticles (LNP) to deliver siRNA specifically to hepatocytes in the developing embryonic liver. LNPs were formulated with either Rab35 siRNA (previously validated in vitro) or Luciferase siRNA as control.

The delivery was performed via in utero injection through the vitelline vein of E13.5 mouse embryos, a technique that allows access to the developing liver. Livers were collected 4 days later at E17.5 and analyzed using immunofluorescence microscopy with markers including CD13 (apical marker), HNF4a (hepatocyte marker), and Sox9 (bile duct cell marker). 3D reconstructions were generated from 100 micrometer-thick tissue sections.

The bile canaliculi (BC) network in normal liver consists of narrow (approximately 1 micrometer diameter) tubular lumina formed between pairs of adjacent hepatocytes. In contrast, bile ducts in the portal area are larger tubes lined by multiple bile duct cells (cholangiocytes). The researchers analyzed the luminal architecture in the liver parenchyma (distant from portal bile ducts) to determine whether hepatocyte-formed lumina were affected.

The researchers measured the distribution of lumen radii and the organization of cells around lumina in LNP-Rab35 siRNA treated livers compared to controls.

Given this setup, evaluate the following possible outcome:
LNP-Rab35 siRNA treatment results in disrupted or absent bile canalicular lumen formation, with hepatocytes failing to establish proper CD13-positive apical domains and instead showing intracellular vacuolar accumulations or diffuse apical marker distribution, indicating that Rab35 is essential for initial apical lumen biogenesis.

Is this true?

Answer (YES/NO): NO